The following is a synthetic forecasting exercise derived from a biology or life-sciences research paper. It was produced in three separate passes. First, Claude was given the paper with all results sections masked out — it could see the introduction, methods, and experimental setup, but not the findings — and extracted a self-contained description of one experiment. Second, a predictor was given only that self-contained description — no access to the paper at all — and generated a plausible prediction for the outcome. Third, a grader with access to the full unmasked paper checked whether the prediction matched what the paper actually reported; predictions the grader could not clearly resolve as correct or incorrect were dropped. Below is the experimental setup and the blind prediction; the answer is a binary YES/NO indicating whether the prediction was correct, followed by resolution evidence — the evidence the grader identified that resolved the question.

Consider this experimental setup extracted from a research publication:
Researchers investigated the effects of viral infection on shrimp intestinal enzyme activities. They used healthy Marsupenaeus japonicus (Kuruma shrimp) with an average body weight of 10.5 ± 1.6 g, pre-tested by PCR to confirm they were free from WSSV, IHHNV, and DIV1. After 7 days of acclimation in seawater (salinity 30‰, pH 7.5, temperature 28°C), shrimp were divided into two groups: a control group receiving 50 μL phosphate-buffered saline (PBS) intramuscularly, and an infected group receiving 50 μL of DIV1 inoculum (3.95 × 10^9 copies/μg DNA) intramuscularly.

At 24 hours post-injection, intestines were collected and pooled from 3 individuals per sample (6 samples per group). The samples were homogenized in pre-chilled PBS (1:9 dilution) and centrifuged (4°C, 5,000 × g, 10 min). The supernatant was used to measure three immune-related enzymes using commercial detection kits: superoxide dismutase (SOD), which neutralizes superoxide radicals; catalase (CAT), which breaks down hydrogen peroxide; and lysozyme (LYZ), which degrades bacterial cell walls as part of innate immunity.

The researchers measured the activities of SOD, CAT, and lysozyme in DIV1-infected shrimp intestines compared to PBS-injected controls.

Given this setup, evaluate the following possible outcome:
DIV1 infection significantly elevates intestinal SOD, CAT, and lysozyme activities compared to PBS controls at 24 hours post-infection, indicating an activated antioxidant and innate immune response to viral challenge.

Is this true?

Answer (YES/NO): NO